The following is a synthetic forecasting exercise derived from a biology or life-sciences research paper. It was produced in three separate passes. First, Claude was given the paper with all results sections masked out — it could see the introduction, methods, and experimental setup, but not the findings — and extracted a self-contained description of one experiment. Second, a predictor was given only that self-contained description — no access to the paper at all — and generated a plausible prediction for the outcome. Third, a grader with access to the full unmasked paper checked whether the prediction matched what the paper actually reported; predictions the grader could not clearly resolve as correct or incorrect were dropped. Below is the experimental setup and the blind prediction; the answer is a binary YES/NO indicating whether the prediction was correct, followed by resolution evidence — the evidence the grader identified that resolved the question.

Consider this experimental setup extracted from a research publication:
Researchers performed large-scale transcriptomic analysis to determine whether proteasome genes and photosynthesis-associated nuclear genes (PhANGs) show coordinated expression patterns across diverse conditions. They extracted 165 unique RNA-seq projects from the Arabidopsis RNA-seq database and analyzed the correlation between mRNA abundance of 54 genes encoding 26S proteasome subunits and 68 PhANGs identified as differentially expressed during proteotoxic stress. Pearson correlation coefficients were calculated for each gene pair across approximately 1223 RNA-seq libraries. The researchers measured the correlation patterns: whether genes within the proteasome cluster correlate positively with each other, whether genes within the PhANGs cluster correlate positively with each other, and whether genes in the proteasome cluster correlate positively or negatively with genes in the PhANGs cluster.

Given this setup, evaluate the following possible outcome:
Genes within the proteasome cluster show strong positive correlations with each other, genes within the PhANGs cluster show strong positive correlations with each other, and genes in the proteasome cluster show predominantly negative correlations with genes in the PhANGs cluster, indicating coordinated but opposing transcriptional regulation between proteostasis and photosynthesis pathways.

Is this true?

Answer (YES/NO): YES